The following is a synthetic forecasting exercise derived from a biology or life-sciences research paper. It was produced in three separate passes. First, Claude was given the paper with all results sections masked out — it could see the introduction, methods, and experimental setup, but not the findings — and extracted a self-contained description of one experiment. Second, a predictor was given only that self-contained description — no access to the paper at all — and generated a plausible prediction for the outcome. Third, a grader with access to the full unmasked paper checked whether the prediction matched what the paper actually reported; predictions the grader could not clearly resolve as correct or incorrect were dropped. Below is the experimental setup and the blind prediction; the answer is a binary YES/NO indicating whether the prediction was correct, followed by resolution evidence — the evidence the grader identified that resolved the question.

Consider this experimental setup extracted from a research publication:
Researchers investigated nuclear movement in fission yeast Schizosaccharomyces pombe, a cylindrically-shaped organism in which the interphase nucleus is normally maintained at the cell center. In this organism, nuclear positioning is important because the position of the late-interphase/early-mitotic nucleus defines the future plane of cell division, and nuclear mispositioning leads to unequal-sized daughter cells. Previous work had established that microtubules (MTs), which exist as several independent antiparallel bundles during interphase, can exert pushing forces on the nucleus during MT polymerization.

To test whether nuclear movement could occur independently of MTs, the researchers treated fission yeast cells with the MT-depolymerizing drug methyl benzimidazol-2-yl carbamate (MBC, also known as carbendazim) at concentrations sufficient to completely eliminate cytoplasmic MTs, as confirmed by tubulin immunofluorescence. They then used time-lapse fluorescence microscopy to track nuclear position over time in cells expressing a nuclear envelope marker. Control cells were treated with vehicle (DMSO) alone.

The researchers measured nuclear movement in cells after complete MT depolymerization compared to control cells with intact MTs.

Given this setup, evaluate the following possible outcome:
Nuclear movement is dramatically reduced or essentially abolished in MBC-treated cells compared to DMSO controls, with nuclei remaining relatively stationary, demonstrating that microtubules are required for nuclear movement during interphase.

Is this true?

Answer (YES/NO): NO